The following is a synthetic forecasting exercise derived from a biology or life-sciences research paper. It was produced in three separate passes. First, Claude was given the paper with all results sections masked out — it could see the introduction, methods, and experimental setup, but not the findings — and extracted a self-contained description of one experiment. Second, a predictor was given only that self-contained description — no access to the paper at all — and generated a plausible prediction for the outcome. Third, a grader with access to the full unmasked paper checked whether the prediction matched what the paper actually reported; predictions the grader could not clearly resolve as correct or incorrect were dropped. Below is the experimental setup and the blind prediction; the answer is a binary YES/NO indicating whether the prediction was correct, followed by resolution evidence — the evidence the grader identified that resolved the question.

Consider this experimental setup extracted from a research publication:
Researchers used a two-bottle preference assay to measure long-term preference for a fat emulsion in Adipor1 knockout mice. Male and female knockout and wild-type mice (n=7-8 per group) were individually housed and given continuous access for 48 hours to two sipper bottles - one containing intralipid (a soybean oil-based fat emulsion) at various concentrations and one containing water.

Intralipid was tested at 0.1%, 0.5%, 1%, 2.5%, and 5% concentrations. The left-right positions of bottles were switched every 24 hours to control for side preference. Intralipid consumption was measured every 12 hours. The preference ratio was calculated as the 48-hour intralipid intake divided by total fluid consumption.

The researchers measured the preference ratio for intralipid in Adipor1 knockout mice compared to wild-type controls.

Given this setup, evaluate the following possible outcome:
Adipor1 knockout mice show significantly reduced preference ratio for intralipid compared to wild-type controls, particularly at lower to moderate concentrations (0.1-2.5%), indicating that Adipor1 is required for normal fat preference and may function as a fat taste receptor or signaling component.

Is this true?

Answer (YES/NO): NO